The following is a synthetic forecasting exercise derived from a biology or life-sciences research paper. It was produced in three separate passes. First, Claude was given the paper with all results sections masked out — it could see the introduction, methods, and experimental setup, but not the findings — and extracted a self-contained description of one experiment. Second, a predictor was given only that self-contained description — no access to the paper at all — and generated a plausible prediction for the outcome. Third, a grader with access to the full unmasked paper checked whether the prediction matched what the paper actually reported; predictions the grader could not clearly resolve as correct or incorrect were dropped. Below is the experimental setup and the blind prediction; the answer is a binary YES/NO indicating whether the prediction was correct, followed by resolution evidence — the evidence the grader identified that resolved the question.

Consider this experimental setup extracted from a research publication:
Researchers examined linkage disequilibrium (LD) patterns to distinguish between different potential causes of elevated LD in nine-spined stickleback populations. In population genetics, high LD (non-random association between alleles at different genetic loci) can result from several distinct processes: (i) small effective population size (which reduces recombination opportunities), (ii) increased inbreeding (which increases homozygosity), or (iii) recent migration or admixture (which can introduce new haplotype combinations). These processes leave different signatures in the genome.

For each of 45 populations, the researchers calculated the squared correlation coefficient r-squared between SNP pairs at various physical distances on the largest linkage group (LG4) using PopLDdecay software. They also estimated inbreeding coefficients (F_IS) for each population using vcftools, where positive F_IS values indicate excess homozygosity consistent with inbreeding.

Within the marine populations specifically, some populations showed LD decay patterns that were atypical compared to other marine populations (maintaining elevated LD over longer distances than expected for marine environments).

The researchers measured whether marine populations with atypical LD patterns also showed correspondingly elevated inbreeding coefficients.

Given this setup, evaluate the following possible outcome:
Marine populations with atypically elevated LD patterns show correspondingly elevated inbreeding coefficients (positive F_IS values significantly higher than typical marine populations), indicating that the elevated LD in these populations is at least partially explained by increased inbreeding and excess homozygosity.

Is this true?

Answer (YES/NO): NO